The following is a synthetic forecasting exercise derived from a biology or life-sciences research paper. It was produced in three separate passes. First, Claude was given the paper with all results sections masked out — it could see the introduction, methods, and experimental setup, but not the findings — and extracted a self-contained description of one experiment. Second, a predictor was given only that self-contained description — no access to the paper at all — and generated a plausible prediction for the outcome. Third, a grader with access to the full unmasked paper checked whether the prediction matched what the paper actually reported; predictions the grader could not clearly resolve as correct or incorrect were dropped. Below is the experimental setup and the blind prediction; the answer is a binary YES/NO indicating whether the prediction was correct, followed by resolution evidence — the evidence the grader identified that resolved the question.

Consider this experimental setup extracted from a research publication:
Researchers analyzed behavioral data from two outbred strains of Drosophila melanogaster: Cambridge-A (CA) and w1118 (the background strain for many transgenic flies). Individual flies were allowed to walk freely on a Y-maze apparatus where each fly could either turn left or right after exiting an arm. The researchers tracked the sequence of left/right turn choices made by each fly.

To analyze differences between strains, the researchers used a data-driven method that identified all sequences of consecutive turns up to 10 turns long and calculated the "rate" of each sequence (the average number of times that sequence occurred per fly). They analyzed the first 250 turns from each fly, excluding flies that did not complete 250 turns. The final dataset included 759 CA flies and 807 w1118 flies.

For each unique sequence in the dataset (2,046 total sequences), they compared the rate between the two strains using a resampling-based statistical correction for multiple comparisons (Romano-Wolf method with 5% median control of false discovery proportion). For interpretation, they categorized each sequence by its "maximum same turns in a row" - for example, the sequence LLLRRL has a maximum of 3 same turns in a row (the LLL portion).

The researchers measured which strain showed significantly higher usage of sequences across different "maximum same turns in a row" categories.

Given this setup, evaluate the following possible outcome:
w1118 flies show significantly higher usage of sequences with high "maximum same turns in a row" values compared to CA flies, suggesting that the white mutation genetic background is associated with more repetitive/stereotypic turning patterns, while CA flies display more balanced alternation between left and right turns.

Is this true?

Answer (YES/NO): NO